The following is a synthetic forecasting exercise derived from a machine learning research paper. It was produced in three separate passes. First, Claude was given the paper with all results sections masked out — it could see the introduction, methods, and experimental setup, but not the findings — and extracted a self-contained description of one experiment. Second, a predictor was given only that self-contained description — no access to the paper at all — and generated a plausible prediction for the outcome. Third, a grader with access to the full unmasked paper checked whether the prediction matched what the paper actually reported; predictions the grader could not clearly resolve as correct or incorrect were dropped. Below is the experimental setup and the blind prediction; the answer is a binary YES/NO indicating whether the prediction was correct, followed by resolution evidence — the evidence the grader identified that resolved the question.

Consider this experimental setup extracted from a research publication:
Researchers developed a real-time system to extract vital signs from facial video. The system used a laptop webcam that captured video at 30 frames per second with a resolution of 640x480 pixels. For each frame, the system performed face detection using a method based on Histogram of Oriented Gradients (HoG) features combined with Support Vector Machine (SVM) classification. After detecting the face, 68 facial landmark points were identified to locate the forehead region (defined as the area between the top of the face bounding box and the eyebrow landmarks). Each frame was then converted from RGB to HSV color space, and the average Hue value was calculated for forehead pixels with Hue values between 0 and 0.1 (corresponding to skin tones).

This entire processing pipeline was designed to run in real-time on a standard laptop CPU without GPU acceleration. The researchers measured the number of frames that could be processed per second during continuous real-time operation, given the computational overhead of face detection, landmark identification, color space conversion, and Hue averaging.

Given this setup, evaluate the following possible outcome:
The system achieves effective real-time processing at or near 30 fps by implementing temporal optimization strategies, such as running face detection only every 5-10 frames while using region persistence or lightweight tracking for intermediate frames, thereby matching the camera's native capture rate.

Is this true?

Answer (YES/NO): NO